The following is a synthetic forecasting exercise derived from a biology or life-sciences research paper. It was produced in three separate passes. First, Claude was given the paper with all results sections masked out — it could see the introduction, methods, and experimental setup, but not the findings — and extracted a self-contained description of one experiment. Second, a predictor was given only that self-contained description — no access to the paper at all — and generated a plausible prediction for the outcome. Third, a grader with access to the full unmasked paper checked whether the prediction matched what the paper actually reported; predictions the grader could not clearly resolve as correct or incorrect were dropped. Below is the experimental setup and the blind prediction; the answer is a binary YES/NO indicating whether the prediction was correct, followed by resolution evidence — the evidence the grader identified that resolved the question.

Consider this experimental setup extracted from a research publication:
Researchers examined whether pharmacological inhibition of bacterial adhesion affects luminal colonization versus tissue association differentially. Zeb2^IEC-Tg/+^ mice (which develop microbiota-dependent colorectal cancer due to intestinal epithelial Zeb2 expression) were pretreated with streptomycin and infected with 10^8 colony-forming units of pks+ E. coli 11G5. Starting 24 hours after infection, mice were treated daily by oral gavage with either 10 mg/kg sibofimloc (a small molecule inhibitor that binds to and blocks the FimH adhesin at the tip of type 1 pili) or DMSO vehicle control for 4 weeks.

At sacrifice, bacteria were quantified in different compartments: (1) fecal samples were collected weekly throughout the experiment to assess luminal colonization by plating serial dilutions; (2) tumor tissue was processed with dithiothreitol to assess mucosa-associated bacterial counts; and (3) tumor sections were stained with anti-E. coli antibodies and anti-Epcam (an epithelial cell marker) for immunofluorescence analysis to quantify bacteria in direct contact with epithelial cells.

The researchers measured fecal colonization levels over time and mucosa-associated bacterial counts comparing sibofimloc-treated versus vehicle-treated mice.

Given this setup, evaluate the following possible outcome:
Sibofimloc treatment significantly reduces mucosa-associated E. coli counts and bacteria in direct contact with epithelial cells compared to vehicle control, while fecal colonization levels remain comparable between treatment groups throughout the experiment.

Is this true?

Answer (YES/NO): NO